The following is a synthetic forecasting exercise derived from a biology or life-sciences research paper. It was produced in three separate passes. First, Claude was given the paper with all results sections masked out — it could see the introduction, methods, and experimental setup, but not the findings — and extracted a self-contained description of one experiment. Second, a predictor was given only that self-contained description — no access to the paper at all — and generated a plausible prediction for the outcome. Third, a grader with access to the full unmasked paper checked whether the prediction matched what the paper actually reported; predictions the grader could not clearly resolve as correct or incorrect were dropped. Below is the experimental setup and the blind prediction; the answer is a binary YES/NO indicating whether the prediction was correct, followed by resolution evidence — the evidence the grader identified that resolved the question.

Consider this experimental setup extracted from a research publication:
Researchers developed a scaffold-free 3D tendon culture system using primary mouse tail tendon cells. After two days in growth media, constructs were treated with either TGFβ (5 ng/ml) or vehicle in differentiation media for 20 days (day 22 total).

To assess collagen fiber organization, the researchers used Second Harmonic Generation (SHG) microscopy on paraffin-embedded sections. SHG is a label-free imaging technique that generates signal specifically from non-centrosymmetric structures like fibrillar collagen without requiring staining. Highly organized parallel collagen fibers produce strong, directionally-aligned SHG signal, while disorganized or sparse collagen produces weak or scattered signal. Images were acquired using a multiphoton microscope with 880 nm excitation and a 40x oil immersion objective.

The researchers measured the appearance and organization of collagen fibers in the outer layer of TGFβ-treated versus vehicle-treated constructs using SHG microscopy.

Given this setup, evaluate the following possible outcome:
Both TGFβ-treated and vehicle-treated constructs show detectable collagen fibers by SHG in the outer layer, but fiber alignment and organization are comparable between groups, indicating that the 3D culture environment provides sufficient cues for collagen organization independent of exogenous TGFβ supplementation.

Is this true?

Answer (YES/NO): NO